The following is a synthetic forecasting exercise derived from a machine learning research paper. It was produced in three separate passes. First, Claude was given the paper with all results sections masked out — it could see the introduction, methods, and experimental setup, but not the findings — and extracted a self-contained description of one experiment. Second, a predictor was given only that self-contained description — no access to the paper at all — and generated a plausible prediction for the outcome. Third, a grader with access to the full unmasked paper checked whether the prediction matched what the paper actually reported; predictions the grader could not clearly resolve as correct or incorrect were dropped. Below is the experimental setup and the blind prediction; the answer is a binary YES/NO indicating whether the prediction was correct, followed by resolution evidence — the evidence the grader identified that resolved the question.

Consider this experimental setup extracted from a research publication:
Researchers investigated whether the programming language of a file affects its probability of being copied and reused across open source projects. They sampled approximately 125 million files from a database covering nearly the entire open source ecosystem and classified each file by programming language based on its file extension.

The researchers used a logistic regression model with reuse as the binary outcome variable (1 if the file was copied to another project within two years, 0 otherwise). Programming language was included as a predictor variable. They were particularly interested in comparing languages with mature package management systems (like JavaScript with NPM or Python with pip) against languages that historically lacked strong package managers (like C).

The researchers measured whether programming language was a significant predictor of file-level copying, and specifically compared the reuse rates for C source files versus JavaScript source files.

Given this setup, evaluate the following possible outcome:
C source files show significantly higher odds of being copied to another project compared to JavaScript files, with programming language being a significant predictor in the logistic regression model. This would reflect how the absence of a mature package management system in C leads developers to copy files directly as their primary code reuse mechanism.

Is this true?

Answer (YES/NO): YES